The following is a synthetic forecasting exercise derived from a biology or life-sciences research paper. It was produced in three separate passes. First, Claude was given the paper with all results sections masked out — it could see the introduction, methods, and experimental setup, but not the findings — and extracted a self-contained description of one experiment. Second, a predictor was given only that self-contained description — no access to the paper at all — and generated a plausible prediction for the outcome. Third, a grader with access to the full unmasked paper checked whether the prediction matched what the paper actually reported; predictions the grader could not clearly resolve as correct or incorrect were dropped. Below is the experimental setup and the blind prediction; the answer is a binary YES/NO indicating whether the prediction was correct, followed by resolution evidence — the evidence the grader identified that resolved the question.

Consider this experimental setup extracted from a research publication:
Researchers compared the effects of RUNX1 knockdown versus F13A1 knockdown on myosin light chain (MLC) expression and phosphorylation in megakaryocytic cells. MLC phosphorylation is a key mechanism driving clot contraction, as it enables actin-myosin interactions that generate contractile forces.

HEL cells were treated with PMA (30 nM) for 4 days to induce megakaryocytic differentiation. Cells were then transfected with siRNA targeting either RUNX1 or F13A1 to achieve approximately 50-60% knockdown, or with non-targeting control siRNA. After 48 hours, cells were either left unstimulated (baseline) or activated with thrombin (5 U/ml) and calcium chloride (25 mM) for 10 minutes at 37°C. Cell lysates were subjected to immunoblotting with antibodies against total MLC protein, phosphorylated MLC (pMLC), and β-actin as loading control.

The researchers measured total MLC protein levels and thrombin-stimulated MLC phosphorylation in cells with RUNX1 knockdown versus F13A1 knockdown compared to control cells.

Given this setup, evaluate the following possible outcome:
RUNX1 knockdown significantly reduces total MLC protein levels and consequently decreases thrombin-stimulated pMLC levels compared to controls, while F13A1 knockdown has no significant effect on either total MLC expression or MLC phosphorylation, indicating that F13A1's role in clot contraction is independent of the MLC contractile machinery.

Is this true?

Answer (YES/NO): NO